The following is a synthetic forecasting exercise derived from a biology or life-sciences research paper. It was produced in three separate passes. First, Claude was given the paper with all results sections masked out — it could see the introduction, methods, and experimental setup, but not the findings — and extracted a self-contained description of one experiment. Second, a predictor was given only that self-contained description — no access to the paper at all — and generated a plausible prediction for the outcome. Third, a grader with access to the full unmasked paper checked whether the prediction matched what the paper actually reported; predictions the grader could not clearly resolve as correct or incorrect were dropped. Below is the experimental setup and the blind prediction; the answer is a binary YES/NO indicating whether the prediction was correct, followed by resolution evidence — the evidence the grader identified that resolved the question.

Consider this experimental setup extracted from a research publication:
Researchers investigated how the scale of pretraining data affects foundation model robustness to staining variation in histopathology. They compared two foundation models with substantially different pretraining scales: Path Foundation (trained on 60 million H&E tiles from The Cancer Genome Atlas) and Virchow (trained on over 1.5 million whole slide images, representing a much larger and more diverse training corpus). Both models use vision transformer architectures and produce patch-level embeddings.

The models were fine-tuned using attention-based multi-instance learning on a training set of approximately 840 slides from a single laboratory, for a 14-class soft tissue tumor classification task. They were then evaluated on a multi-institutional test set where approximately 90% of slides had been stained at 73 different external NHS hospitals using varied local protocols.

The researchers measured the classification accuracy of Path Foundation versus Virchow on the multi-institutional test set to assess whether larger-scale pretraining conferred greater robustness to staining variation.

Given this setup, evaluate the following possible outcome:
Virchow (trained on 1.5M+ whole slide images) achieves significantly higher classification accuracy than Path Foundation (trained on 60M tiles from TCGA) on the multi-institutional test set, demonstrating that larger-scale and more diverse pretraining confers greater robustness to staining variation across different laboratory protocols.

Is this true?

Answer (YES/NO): YES